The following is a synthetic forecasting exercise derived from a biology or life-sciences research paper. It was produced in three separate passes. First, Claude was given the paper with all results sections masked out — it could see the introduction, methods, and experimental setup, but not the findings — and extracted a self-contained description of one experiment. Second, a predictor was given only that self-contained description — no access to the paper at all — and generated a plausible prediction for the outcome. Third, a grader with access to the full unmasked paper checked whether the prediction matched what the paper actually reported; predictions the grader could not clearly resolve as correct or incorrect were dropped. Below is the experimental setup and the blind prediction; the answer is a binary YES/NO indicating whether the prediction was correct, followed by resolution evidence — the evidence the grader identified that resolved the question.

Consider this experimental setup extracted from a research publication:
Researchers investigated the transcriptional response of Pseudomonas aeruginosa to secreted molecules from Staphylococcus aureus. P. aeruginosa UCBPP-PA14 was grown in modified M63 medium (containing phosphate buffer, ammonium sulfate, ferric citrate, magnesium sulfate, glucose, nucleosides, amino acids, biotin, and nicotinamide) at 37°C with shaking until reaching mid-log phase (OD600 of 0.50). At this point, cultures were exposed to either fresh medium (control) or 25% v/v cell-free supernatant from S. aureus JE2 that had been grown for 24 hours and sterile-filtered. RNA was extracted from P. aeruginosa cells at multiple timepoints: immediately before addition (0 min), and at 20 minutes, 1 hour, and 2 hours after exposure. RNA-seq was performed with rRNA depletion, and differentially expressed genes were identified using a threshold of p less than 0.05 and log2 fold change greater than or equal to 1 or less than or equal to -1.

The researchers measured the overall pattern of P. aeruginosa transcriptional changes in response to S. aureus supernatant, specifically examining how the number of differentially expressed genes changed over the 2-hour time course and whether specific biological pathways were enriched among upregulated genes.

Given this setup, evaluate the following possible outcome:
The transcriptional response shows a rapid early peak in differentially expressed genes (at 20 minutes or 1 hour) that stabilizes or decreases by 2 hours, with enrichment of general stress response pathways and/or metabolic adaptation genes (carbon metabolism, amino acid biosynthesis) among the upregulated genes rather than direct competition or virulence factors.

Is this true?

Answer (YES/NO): NO